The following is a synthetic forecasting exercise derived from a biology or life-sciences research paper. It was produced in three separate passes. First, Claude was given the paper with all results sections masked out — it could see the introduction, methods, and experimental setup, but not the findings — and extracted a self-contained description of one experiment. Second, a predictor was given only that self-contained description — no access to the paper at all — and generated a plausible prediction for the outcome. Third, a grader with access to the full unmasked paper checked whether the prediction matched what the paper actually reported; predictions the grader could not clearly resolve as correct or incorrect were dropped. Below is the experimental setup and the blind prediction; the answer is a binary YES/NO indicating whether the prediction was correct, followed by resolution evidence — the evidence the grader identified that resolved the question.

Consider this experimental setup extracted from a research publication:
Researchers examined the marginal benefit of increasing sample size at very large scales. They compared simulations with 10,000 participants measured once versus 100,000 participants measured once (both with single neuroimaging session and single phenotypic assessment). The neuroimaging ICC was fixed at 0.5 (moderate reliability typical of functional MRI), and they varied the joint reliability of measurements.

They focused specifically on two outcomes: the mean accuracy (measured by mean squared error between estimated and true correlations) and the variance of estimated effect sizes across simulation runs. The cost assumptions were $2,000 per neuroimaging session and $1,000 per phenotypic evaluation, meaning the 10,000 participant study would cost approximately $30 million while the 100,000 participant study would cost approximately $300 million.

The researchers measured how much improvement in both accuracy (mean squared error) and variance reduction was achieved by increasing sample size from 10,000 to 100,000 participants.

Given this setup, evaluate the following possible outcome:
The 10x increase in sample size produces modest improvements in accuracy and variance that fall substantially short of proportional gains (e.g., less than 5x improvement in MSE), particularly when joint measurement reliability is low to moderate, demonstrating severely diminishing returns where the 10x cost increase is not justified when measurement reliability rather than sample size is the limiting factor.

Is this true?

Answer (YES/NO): YES